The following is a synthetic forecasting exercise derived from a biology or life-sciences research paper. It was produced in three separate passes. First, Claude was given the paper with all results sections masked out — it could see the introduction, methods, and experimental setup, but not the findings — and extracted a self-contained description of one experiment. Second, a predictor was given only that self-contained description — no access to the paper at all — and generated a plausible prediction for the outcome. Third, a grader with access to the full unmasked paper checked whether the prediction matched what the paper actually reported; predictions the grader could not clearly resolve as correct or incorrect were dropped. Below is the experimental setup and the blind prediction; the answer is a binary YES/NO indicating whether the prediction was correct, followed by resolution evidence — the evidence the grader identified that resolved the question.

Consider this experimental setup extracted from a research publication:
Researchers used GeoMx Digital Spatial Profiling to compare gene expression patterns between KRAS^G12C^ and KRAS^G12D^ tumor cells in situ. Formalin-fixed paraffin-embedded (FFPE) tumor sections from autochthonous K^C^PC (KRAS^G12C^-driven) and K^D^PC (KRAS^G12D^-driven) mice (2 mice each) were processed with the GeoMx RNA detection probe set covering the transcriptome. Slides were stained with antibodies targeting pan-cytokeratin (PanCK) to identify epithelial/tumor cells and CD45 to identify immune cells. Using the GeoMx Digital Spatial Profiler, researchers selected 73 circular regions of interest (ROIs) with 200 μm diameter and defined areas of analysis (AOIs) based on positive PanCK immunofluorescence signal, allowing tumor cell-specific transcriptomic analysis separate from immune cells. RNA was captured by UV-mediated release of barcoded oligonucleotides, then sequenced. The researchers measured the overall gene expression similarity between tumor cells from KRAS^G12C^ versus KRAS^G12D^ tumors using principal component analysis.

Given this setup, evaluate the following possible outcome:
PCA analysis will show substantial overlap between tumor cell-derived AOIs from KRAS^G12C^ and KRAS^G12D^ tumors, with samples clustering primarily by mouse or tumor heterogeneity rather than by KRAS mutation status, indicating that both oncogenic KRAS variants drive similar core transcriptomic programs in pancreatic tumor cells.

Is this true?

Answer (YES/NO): NO